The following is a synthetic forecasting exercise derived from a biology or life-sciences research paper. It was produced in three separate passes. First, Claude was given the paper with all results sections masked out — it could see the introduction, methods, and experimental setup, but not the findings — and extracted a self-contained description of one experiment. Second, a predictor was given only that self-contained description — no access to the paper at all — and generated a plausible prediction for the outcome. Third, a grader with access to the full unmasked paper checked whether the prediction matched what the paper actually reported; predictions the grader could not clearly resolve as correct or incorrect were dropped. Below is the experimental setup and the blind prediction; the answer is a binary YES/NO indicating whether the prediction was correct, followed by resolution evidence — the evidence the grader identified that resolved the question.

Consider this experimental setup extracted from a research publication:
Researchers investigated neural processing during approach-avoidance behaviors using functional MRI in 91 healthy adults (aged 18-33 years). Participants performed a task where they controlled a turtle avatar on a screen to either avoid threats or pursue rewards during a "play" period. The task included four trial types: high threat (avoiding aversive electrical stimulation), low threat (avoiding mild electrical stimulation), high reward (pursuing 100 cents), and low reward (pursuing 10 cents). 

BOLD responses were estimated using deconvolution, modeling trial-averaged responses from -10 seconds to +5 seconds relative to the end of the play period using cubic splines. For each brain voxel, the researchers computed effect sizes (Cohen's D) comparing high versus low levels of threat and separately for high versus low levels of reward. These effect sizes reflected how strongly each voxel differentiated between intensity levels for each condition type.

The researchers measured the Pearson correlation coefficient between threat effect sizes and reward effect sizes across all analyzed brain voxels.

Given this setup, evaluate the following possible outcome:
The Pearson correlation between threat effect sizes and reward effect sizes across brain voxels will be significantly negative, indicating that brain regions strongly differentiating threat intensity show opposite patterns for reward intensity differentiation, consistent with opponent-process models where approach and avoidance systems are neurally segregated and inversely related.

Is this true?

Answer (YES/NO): NO